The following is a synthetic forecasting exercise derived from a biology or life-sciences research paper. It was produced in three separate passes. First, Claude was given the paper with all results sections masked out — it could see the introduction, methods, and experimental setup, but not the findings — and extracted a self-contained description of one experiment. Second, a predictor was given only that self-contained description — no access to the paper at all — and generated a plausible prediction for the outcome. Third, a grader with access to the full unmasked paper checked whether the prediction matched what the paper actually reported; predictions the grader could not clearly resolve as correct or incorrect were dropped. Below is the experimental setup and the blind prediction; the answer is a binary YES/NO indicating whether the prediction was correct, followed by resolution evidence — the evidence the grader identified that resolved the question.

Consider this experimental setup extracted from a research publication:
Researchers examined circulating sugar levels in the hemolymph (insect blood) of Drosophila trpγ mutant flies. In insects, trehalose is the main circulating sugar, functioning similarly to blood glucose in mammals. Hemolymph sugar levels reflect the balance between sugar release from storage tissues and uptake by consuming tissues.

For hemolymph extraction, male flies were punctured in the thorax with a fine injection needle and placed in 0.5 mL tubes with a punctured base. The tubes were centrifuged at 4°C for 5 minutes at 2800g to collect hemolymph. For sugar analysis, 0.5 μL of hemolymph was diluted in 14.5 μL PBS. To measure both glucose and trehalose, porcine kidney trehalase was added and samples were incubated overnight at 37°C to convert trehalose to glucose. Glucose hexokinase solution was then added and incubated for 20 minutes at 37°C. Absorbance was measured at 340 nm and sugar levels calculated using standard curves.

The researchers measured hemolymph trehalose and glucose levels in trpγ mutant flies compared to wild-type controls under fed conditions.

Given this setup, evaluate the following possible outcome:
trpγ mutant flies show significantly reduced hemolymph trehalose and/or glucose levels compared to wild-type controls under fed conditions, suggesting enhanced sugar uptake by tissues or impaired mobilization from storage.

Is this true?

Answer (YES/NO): YES